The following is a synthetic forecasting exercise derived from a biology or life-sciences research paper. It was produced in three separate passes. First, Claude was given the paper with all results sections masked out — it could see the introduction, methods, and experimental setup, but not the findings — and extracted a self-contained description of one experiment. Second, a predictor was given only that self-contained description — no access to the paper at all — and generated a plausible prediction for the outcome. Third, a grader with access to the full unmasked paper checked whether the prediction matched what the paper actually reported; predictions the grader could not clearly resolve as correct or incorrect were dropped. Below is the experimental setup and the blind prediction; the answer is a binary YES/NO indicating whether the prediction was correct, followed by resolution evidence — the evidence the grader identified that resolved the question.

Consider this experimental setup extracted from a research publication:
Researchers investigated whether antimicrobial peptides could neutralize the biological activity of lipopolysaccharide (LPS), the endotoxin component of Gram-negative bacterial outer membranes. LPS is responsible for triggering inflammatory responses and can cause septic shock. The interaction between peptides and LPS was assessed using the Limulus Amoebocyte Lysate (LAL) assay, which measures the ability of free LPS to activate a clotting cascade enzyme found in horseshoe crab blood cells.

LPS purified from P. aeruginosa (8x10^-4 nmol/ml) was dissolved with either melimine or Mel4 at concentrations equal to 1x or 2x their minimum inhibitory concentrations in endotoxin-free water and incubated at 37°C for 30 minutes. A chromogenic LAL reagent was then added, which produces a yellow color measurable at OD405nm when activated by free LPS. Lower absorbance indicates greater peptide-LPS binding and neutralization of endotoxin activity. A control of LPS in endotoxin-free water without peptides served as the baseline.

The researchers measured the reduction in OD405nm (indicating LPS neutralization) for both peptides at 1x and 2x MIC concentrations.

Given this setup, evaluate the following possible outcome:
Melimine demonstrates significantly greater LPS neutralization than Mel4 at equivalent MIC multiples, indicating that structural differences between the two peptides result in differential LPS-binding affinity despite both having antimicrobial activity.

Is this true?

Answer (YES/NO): NO